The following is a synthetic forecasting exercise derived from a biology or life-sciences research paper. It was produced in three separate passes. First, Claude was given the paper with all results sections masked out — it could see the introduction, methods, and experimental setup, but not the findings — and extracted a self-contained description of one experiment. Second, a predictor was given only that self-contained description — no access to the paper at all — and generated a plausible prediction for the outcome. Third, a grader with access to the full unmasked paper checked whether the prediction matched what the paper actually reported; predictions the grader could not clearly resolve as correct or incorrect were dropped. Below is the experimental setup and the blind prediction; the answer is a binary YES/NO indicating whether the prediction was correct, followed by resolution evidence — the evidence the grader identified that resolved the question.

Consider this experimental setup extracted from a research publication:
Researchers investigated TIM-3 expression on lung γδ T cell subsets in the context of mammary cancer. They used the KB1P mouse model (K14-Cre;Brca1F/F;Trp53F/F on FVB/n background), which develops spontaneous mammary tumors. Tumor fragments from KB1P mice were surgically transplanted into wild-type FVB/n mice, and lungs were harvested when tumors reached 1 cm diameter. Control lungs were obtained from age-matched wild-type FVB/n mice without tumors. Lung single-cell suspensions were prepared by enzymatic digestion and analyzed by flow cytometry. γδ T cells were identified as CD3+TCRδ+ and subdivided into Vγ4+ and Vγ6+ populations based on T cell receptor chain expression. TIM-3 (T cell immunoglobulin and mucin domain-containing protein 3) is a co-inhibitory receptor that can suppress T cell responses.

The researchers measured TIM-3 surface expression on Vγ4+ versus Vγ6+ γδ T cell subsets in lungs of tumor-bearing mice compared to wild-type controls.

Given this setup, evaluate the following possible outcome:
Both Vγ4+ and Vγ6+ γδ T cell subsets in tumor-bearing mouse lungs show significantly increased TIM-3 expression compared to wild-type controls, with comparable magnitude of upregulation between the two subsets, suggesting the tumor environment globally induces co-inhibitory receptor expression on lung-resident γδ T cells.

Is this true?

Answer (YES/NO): NO